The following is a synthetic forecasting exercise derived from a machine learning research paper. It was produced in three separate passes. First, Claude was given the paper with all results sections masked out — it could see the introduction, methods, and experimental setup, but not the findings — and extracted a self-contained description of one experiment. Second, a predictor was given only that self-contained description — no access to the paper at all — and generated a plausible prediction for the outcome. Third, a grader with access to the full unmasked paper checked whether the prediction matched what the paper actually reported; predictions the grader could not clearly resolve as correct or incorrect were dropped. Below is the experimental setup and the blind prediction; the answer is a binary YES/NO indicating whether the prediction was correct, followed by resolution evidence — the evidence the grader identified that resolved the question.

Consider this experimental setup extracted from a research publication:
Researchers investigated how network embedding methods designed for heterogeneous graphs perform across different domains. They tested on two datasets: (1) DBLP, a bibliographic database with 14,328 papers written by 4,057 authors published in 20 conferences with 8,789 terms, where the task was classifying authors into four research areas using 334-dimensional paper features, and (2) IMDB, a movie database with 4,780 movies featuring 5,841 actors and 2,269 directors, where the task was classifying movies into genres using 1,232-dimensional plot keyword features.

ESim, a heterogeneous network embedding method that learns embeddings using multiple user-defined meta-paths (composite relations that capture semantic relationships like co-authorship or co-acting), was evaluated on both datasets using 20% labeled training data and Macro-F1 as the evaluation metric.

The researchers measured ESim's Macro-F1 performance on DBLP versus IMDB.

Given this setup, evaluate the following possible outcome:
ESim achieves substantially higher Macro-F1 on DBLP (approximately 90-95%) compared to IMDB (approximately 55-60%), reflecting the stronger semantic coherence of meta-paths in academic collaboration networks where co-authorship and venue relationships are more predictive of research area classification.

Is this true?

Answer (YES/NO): NO